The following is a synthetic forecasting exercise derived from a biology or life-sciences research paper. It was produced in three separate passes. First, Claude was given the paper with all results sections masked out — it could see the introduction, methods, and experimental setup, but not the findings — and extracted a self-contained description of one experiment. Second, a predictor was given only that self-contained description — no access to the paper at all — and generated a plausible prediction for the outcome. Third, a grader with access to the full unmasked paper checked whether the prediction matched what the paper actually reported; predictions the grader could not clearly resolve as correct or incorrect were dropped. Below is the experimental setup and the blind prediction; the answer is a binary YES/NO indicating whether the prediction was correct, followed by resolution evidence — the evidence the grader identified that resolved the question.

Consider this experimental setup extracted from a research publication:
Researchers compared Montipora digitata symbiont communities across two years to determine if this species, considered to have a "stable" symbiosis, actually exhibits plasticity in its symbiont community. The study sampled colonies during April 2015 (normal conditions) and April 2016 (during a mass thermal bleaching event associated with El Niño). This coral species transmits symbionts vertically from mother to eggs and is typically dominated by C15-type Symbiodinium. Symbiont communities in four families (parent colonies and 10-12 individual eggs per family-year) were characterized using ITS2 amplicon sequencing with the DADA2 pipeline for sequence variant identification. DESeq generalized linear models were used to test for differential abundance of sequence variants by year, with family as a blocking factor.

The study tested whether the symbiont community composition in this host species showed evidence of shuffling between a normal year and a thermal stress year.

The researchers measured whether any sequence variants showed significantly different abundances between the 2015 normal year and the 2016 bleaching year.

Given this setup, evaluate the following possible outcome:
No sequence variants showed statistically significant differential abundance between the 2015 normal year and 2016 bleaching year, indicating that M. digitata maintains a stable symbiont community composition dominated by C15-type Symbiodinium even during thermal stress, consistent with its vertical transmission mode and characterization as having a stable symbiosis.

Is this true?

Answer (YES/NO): NO